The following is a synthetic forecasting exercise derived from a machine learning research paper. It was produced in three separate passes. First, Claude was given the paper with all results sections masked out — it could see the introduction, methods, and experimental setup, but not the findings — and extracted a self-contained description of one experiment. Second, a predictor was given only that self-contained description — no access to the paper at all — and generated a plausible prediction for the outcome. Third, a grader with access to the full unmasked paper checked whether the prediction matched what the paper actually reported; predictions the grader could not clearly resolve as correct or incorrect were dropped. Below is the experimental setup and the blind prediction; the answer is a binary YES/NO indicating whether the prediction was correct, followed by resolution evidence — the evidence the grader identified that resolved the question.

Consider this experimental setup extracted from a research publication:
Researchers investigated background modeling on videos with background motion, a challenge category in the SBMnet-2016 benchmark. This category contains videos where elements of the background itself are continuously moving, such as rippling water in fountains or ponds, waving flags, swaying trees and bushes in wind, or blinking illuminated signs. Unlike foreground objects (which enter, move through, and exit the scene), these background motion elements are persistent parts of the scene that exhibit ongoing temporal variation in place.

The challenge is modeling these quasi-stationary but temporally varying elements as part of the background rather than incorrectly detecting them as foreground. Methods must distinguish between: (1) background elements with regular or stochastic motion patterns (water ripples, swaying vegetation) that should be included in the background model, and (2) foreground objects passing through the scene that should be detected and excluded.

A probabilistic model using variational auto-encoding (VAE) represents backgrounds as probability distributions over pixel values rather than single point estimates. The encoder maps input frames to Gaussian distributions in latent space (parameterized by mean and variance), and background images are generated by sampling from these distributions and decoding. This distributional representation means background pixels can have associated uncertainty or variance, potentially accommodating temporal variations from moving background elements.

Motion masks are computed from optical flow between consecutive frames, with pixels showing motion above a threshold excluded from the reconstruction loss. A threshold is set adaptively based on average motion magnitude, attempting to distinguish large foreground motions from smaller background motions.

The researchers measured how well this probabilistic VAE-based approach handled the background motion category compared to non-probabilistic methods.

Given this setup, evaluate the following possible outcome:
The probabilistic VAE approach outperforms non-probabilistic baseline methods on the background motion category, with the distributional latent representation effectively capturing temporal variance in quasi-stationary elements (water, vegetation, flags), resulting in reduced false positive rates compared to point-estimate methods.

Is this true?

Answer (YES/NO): NO